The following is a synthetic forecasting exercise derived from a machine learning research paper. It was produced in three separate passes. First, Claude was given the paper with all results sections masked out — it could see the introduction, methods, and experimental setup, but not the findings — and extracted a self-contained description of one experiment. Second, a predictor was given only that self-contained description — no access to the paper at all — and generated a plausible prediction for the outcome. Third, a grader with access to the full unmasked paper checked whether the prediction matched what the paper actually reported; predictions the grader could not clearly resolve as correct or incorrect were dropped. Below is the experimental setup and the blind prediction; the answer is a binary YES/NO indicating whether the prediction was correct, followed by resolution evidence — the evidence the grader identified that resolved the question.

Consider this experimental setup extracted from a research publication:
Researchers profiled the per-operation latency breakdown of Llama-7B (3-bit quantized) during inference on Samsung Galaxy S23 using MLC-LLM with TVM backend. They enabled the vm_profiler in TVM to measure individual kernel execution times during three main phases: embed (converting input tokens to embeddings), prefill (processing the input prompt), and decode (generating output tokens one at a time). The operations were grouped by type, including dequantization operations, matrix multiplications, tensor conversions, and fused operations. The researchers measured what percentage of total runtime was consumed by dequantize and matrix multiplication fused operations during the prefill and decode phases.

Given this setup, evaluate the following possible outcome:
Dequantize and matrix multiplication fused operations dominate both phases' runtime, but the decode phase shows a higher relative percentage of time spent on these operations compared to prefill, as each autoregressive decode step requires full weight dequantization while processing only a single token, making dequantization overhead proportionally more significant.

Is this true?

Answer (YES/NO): NO